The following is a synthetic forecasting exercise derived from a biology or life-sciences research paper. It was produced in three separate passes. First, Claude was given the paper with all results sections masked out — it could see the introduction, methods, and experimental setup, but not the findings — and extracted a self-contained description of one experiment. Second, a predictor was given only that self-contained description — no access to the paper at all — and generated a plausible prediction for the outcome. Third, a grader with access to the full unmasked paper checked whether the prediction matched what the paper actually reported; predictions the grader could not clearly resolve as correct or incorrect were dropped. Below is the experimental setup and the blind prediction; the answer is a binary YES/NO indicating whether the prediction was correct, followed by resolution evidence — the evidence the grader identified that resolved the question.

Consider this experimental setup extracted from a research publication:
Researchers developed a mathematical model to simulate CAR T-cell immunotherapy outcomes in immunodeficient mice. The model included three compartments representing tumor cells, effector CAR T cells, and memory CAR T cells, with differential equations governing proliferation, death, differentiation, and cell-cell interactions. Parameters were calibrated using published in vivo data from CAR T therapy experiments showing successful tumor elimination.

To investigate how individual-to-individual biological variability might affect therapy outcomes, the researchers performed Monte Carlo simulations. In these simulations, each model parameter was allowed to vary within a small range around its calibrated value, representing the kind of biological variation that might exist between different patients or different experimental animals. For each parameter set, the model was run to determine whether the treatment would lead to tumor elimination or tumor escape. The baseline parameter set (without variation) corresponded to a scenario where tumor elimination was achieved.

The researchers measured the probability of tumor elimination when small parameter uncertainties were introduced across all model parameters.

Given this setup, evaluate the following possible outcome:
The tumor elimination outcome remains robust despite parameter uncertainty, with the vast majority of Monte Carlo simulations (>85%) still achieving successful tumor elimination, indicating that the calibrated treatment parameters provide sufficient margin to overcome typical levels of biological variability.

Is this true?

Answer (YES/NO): NO